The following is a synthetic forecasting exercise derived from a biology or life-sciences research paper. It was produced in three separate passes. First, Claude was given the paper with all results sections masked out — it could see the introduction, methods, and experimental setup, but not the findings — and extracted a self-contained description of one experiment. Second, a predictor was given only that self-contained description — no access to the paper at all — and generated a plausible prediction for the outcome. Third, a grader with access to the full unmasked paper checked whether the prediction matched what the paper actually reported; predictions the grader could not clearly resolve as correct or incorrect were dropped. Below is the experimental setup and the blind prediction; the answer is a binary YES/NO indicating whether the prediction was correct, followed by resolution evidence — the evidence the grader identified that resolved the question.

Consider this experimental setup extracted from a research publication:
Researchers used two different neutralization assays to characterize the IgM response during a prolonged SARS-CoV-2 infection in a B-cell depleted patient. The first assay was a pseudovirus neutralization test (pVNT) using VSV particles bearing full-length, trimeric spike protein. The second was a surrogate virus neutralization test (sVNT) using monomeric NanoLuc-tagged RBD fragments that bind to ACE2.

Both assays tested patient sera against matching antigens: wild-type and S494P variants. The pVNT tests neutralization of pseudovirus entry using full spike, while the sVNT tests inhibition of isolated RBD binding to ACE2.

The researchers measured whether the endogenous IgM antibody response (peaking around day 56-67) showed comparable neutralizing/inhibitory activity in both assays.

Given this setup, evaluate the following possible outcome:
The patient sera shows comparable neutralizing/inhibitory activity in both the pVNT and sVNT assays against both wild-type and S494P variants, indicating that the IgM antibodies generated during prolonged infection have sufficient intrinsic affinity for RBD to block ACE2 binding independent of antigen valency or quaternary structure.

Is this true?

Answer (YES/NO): NO